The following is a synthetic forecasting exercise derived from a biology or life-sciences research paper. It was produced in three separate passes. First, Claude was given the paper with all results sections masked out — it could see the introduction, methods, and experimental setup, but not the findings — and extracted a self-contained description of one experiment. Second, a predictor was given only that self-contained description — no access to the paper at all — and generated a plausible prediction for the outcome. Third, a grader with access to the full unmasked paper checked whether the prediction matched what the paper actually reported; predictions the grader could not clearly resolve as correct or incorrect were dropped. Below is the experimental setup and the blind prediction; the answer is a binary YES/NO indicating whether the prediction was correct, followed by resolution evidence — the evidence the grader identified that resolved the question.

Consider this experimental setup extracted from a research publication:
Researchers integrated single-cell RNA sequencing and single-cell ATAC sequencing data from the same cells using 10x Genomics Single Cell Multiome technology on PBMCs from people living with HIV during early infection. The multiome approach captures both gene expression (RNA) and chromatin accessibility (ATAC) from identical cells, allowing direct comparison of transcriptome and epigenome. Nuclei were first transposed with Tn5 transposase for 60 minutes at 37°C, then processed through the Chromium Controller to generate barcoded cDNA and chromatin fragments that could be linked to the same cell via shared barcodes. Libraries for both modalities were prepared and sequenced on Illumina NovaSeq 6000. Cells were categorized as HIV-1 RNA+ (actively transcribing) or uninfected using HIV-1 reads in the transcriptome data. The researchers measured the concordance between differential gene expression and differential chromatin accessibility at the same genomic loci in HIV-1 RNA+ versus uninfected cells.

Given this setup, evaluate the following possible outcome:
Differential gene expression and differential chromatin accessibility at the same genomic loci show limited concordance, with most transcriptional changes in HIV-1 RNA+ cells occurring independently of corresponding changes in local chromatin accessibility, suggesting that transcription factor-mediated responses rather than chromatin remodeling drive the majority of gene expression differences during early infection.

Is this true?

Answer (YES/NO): NO